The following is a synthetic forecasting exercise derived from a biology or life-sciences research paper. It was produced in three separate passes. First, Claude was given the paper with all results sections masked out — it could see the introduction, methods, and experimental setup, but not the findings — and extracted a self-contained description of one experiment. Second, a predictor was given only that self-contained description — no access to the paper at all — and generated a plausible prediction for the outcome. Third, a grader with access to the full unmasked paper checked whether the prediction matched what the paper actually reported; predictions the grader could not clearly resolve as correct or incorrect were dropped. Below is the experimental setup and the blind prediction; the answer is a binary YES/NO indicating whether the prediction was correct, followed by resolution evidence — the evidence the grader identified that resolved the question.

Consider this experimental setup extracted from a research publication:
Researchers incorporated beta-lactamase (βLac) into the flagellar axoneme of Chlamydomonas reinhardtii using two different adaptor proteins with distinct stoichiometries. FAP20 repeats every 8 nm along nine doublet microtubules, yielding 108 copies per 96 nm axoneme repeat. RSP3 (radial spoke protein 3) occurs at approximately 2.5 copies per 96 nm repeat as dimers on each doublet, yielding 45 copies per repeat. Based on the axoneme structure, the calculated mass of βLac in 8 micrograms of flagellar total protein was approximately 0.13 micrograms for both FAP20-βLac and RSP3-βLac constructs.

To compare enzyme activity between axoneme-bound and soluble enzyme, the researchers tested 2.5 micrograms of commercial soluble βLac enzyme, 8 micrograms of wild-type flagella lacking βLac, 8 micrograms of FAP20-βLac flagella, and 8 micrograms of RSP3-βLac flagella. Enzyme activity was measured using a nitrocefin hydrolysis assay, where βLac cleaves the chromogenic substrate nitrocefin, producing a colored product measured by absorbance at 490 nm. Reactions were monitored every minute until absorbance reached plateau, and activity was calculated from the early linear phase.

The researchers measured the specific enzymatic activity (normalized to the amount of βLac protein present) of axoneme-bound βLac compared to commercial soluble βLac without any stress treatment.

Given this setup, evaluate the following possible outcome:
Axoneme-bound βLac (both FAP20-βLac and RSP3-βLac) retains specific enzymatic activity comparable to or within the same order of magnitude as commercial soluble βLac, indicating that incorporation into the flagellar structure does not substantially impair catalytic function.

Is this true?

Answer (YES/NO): YES